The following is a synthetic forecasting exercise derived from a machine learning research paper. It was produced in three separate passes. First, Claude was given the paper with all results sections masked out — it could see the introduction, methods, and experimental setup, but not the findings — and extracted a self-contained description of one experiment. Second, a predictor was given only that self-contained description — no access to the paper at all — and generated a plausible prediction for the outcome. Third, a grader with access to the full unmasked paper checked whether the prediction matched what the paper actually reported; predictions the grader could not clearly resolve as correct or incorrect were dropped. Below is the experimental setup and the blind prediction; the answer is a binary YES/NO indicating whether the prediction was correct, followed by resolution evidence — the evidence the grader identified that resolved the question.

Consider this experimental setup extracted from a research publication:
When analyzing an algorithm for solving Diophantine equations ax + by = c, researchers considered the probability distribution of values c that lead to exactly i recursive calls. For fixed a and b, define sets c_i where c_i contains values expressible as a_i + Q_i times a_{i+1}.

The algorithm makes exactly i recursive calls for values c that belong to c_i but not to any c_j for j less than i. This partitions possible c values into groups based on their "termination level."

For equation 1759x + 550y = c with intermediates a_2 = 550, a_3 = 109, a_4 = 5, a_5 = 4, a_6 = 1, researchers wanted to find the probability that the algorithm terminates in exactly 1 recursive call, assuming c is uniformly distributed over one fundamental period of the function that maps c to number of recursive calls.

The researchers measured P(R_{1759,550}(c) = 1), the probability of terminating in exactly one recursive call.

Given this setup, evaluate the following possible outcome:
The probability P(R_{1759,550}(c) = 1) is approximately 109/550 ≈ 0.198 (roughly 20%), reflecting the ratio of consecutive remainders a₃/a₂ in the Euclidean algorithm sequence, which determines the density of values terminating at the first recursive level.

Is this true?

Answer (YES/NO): NO